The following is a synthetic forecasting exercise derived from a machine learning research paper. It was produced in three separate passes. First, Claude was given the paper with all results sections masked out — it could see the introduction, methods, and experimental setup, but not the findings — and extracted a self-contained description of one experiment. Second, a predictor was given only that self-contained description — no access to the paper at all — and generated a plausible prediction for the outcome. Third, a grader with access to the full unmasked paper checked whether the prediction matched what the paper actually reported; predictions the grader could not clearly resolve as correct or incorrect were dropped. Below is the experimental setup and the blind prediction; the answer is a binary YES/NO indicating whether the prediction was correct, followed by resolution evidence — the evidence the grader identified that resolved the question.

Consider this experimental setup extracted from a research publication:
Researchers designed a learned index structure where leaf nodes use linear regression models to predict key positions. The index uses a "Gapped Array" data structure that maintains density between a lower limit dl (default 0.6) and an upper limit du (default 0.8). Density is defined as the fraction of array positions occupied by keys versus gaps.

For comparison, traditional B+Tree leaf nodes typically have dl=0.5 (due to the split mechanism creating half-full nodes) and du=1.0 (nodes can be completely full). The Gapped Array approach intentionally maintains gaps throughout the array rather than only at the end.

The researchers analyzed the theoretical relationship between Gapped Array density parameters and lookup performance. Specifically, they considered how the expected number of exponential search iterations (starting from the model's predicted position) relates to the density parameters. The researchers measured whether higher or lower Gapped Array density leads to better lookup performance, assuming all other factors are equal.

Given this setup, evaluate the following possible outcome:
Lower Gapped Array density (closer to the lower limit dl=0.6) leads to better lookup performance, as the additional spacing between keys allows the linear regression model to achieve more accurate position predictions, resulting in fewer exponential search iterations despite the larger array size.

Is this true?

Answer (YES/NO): NO